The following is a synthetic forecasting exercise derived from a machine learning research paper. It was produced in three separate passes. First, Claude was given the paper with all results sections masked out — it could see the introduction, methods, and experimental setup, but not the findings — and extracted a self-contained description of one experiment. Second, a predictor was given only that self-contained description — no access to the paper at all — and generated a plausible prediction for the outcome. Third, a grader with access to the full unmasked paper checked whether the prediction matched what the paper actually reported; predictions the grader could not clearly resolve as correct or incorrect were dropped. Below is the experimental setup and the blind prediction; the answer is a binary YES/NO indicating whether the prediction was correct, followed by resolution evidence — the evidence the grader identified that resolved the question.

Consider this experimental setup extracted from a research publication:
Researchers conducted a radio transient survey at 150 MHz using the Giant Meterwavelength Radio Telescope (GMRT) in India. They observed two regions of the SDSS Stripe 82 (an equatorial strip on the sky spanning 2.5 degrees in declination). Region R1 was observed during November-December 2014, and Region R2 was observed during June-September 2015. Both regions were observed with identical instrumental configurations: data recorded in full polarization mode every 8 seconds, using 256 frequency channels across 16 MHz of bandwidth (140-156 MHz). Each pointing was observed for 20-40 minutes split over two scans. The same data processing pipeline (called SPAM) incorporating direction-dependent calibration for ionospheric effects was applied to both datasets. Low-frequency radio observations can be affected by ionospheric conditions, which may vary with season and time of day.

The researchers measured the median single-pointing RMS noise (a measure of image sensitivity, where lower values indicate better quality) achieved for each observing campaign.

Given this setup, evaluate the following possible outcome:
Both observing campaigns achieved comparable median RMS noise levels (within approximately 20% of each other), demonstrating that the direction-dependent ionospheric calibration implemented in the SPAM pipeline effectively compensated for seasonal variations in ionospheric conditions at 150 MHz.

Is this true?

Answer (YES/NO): NO